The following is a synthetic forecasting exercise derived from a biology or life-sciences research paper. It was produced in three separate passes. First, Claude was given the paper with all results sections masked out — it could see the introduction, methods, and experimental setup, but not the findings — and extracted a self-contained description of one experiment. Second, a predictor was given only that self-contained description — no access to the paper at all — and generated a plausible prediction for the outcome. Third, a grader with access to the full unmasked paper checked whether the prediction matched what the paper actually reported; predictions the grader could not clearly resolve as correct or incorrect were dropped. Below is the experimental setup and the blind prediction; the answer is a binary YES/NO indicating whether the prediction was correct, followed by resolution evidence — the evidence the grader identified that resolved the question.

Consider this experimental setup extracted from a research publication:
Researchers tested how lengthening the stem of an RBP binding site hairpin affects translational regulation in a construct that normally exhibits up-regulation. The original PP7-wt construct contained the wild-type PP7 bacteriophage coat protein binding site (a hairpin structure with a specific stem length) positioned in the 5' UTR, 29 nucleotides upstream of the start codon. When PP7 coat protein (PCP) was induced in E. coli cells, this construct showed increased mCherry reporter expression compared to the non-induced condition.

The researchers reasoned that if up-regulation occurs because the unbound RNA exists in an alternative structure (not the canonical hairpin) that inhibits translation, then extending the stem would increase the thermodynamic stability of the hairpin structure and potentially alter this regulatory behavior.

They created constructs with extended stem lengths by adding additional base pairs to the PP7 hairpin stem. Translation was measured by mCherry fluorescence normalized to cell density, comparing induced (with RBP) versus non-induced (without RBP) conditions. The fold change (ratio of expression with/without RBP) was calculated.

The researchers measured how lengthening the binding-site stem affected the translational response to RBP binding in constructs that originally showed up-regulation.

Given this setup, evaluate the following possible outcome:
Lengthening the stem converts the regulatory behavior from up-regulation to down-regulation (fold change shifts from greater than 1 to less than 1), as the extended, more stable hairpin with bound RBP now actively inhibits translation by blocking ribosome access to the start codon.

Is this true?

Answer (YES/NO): YES